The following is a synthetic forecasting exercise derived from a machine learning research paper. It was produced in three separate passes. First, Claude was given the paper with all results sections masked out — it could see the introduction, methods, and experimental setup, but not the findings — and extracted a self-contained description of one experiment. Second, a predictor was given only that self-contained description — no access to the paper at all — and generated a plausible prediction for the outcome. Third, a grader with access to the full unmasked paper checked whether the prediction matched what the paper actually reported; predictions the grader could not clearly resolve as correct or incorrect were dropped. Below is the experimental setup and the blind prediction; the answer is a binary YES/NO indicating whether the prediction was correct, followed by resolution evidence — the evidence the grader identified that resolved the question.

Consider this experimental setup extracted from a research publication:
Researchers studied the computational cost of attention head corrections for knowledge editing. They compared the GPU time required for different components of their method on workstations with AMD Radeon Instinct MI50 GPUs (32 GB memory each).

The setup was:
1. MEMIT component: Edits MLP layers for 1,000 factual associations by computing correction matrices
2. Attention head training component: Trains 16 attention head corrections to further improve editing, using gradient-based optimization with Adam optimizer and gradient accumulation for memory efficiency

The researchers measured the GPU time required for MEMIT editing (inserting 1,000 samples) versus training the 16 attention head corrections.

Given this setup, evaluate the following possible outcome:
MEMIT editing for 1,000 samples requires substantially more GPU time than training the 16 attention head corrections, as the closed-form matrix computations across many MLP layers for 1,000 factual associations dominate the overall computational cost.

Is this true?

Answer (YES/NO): YES